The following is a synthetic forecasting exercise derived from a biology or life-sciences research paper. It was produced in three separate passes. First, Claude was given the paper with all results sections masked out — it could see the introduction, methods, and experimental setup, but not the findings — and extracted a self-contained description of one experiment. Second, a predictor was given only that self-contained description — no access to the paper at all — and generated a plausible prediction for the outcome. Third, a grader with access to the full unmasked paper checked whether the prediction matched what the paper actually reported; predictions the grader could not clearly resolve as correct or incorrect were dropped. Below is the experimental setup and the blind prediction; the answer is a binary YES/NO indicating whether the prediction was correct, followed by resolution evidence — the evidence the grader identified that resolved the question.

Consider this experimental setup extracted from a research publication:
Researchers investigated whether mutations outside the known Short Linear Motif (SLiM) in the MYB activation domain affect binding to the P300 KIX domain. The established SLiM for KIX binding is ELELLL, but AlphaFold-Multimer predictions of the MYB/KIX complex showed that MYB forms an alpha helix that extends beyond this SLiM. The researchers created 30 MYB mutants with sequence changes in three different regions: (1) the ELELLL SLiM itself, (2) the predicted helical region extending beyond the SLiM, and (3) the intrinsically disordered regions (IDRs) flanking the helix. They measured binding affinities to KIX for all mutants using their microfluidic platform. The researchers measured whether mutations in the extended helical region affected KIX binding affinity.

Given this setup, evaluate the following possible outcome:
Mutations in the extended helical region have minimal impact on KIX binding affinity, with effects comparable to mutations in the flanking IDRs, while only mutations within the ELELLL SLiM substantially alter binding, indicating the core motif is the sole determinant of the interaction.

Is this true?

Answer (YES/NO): NO